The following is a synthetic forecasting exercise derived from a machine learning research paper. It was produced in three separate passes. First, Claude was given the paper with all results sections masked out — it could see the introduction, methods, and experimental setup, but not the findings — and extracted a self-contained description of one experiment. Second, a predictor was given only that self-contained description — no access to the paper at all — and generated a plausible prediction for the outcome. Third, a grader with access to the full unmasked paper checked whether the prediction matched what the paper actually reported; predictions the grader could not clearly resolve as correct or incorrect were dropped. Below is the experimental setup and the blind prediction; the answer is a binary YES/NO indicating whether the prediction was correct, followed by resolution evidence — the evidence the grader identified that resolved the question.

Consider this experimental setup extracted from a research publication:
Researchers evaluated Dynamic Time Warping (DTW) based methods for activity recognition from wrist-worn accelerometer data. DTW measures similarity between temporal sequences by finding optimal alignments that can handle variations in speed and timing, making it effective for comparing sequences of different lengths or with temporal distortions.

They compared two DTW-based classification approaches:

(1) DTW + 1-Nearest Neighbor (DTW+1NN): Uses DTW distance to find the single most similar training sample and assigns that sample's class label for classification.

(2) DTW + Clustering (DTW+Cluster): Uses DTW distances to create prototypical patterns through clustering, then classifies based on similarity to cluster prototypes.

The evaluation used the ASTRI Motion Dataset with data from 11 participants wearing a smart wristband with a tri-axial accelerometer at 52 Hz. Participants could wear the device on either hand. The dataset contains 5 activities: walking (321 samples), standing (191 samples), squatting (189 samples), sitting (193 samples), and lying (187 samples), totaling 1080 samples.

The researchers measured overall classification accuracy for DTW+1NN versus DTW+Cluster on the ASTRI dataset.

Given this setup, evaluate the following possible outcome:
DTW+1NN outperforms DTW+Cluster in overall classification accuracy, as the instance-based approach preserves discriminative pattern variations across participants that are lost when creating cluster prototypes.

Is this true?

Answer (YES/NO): NO